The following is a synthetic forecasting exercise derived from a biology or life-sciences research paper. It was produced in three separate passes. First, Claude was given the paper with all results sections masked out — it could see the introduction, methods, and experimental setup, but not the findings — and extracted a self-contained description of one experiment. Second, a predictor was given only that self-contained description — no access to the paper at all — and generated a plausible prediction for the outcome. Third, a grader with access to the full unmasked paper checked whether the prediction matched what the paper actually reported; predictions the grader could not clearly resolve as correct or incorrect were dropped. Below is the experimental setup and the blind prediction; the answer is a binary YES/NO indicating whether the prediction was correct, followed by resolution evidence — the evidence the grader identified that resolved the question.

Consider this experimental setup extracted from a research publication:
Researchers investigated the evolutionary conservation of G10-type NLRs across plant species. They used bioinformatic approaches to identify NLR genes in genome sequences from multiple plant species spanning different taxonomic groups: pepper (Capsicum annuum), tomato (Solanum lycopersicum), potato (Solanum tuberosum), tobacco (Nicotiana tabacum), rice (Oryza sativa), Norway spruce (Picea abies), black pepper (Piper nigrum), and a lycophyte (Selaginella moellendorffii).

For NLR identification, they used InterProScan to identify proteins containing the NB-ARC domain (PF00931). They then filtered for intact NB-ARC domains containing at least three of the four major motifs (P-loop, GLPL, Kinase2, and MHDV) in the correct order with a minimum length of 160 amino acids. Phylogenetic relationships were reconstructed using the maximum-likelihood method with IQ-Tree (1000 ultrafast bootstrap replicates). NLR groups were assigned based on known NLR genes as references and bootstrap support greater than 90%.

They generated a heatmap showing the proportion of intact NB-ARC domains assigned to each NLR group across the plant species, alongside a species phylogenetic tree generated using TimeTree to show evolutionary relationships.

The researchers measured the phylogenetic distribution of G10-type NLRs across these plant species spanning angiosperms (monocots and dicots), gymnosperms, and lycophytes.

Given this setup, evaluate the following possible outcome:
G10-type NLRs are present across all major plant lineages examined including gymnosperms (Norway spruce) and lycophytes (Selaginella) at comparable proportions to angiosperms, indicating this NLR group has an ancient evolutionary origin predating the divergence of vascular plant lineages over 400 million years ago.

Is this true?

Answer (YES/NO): NO